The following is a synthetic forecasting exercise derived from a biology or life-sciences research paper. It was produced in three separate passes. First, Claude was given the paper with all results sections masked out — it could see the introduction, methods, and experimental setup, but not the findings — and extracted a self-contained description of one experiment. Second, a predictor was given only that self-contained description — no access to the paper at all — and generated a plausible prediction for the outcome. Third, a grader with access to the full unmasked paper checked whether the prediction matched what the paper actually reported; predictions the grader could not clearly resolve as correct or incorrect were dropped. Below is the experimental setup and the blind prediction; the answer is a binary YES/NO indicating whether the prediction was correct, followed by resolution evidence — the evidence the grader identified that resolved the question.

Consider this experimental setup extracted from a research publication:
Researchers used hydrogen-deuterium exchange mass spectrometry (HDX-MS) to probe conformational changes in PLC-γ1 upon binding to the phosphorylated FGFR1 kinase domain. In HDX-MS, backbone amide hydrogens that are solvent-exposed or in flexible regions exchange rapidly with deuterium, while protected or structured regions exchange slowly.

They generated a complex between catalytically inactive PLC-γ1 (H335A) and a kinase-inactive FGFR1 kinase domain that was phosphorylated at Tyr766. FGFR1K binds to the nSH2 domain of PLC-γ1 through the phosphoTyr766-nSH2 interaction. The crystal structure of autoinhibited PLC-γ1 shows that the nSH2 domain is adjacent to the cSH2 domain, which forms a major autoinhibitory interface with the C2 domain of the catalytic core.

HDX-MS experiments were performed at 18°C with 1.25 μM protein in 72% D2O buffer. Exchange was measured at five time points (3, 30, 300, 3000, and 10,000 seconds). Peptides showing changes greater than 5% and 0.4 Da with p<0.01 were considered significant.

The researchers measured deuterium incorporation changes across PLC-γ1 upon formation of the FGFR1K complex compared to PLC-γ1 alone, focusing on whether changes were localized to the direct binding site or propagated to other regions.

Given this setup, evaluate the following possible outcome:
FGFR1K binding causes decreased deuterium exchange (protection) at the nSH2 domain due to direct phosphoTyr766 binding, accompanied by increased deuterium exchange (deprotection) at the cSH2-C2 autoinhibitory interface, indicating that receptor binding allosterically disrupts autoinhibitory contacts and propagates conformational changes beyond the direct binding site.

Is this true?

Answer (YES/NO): YES